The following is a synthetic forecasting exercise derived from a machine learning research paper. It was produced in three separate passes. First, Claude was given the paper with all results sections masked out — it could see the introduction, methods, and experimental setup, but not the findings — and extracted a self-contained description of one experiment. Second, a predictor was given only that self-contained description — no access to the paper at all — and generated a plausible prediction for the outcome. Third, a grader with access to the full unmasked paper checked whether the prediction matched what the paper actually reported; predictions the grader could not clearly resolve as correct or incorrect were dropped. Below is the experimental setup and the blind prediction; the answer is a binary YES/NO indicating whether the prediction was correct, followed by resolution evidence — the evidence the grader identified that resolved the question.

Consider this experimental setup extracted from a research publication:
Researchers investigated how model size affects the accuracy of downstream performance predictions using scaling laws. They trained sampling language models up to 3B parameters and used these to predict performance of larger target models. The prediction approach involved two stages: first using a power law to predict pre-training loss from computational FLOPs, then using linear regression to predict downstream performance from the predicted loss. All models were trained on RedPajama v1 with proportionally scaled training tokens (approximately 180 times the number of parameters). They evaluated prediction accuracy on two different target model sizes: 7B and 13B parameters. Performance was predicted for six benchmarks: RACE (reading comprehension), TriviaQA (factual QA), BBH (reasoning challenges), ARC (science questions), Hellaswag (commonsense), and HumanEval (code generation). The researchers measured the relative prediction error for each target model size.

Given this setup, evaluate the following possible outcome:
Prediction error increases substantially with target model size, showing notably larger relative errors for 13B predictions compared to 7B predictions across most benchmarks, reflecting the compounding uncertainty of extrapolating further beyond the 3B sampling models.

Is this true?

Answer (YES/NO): NO